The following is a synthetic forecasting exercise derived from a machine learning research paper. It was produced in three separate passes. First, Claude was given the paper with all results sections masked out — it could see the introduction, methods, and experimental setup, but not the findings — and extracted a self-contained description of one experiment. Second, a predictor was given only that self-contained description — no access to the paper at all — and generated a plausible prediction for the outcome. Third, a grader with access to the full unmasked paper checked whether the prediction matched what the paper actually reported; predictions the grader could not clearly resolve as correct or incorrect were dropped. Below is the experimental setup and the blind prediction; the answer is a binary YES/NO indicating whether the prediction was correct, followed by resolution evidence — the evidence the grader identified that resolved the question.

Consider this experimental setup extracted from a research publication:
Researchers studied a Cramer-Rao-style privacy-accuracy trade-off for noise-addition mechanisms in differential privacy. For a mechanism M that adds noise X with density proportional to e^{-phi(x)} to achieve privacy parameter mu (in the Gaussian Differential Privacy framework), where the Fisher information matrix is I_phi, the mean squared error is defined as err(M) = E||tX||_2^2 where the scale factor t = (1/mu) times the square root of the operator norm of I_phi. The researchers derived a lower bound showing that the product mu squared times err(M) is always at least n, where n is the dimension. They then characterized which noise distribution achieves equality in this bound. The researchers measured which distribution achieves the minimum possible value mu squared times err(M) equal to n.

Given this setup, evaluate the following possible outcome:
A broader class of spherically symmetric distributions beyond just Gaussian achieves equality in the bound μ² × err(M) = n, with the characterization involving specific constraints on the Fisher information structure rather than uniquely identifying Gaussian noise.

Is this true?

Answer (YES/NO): NO